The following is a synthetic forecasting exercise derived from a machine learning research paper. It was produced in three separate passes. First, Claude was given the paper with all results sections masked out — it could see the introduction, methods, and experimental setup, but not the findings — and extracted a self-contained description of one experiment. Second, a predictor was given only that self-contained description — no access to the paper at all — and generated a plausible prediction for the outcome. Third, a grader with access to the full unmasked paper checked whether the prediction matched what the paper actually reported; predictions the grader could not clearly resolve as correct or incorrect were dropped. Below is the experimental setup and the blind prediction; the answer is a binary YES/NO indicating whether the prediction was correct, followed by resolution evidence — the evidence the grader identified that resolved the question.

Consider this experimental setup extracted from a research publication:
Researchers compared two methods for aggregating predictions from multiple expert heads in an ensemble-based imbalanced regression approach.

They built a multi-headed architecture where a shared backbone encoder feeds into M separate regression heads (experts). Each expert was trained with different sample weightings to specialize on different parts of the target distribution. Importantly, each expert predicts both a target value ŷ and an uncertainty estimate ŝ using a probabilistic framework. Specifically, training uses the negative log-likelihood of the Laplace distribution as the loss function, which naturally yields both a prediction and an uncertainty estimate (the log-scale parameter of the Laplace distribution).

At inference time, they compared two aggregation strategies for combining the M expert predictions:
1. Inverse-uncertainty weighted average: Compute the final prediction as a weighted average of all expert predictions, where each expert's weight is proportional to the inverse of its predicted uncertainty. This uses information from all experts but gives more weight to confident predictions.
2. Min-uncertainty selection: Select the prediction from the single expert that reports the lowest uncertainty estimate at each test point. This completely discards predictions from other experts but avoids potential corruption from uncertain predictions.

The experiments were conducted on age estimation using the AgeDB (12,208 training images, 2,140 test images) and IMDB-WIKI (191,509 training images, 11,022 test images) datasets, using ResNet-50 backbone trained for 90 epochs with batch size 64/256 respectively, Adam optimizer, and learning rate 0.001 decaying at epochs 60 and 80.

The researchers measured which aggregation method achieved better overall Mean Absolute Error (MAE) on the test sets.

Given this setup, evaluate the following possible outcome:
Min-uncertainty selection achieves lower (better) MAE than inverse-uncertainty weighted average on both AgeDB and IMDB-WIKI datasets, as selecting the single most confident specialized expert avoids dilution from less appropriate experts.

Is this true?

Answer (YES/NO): YES